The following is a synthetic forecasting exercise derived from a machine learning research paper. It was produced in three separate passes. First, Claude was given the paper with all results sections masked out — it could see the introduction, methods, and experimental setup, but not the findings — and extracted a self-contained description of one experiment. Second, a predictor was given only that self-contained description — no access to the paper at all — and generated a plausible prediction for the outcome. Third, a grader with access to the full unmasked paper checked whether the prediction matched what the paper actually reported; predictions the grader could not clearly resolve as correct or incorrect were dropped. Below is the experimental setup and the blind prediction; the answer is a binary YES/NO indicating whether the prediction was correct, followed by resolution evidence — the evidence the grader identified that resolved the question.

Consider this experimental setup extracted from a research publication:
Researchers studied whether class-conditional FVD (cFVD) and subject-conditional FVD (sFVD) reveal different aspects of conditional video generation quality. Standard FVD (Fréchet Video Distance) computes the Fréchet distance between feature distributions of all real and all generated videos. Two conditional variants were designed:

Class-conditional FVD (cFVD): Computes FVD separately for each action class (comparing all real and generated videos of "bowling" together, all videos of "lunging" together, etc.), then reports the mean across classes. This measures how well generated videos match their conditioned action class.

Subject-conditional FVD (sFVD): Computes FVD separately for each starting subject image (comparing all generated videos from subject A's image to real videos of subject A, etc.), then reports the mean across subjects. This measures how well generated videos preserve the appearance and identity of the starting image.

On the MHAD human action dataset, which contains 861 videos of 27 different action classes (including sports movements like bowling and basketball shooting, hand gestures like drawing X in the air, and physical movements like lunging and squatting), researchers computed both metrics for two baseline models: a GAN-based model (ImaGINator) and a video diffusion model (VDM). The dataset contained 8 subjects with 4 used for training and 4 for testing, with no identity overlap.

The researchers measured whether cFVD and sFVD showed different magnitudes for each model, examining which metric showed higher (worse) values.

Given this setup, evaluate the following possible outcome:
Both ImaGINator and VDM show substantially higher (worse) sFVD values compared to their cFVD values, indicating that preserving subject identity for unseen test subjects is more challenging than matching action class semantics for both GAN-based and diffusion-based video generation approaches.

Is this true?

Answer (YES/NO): NO